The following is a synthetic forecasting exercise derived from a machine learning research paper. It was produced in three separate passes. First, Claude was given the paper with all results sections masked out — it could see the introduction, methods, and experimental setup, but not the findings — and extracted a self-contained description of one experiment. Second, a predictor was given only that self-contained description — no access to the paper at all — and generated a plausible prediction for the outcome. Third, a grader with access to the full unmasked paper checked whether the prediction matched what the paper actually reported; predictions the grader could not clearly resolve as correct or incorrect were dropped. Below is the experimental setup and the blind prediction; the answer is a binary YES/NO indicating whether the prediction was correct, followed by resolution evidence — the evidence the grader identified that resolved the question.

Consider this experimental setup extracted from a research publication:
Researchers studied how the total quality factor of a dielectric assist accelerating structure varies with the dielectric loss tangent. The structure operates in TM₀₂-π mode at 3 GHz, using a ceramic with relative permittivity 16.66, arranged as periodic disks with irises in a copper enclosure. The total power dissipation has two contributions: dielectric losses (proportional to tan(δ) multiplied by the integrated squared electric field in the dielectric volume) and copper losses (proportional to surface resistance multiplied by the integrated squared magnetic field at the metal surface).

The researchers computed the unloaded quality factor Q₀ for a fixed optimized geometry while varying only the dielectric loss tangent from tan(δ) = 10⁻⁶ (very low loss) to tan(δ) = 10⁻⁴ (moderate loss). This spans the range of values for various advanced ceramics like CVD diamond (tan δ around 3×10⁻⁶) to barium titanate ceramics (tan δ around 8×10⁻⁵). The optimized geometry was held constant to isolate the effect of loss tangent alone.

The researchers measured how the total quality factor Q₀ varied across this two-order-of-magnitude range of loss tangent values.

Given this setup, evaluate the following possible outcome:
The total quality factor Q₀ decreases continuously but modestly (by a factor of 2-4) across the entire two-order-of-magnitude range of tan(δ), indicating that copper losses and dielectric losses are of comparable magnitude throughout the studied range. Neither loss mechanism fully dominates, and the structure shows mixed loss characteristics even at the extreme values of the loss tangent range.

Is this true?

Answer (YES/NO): NO